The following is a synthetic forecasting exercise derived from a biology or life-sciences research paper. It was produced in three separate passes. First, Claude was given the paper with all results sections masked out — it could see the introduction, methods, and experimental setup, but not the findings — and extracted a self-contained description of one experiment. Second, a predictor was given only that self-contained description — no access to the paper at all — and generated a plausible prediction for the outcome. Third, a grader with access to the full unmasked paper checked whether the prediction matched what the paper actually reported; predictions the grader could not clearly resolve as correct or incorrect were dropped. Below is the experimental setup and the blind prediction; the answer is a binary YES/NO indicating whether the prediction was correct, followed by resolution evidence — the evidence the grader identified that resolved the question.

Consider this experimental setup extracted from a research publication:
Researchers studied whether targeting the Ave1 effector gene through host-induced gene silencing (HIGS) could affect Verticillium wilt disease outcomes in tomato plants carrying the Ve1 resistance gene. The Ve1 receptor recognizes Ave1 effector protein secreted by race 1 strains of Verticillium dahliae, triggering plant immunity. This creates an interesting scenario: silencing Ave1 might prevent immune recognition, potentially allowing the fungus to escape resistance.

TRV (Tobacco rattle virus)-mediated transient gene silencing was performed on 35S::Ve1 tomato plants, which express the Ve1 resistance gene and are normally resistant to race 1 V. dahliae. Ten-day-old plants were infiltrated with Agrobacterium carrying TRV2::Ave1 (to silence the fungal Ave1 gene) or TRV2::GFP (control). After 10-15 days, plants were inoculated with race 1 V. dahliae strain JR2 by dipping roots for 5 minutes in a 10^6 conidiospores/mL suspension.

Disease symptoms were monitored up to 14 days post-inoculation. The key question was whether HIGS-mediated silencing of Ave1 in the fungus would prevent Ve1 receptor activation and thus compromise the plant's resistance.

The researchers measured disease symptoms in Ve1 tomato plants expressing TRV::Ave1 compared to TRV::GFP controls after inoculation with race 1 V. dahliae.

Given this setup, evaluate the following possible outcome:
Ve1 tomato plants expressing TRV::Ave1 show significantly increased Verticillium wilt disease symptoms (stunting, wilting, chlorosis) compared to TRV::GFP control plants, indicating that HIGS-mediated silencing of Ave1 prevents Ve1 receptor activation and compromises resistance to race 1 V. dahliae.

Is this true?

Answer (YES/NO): YES